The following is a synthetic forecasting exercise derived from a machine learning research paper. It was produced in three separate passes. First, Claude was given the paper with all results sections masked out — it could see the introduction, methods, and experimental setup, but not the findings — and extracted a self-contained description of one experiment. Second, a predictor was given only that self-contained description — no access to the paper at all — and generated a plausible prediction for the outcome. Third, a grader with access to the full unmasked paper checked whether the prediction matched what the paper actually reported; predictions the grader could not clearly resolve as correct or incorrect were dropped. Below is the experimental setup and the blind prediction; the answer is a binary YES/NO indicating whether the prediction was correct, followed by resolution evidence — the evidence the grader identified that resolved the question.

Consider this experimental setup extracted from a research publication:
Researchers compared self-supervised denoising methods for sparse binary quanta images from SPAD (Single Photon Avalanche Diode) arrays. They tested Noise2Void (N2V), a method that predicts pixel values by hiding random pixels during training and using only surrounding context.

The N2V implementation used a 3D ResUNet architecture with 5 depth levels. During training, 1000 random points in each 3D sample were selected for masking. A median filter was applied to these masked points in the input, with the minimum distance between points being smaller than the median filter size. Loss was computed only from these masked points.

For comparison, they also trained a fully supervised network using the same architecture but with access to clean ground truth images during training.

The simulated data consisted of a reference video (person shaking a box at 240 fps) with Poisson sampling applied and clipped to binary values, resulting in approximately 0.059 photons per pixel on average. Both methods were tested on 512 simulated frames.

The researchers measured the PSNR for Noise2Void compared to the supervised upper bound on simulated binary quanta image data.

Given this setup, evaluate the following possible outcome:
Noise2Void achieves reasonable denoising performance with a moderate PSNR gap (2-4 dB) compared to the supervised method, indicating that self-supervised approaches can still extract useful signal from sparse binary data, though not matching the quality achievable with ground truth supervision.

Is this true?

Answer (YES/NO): NO